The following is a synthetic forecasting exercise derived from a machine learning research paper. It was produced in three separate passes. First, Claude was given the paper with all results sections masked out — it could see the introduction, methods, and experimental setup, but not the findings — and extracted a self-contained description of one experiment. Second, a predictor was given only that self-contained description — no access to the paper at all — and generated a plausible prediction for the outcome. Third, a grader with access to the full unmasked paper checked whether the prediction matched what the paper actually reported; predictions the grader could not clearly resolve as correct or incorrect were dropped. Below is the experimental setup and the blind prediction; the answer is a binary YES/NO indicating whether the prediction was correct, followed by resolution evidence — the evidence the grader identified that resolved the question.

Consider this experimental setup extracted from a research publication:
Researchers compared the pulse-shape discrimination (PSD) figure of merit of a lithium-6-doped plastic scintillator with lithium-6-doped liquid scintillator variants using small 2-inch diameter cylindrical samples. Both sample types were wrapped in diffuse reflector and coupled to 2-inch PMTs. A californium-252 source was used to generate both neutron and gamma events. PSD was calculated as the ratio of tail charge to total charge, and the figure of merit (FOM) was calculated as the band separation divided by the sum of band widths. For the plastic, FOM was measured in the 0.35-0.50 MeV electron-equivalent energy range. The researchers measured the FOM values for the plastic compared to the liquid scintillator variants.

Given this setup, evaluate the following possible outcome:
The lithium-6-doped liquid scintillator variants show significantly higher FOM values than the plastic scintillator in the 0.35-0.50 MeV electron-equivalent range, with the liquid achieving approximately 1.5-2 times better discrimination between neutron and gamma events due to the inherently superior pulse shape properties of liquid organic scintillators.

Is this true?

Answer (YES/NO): YES